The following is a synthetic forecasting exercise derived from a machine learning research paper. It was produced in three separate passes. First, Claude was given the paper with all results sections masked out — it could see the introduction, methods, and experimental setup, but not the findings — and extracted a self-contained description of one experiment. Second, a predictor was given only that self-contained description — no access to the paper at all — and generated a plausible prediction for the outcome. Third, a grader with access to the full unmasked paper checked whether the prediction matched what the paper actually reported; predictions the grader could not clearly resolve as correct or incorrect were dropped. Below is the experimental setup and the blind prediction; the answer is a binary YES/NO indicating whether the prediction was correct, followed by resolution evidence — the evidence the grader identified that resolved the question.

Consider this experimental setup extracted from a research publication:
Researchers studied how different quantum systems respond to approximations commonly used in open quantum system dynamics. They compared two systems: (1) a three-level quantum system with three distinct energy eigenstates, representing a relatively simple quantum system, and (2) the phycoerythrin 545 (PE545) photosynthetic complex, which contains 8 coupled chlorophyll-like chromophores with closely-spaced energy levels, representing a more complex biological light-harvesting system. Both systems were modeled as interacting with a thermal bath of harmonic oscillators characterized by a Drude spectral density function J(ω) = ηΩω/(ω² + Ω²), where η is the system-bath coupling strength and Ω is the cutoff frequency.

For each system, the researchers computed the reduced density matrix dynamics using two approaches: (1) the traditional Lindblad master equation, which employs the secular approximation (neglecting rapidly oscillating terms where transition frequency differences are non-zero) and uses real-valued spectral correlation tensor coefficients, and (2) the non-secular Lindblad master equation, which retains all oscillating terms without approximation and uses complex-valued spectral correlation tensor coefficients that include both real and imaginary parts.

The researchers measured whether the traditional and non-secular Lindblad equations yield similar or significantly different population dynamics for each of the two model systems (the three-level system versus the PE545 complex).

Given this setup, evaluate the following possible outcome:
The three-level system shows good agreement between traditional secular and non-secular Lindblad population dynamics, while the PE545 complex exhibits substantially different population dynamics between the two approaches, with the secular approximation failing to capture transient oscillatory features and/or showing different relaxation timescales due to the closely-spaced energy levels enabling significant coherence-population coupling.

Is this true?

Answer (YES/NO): YES